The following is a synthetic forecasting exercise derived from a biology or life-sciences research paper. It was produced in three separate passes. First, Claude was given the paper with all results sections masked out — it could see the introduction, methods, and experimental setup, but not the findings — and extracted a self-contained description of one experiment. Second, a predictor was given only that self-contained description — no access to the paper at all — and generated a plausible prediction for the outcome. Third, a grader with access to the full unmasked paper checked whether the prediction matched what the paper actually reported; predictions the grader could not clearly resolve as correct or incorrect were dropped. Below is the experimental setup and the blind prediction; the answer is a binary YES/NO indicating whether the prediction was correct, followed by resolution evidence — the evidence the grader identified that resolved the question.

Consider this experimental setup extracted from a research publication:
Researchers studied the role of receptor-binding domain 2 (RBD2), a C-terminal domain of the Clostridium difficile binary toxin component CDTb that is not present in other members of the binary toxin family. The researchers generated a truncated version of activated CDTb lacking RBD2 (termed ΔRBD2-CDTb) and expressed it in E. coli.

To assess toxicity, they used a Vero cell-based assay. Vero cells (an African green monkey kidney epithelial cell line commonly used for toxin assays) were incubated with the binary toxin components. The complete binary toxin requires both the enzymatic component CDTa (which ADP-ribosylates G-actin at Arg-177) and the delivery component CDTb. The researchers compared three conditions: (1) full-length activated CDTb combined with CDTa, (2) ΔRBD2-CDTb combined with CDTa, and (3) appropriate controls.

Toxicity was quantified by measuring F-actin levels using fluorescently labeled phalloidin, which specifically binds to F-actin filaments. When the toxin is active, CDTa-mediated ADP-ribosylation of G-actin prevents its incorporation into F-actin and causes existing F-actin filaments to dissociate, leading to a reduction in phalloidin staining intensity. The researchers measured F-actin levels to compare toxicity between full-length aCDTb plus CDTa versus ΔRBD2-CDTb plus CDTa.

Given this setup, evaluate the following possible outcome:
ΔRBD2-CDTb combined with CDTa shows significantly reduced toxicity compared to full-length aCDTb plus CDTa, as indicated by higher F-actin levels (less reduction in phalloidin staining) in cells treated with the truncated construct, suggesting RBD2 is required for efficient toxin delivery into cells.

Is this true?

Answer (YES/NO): YES